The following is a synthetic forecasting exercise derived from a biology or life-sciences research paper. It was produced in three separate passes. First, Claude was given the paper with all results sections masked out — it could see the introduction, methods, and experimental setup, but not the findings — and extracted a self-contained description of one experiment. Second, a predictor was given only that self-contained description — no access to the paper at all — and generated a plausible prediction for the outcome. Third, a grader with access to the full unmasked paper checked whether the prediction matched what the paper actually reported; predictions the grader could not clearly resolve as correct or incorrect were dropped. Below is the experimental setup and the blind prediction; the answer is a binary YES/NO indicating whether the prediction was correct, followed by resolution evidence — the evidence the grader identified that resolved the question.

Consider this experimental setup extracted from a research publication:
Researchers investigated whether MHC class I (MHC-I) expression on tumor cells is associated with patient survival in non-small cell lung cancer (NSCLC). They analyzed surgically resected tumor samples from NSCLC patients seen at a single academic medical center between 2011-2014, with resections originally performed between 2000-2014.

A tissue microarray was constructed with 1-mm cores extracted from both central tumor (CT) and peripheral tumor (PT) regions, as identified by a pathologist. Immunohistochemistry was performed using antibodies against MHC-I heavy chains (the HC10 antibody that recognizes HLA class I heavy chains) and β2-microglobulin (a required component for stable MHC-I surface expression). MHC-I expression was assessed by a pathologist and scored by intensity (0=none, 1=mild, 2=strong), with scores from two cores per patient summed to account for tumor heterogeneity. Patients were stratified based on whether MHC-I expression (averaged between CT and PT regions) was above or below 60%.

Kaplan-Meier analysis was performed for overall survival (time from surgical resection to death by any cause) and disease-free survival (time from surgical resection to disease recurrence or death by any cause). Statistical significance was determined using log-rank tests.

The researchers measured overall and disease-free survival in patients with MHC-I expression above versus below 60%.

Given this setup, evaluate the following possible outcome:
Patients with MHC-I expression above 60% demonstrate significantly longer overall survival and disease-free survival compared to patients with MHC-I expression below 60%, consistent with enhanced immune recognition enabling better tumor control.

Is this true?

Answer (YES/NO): NO